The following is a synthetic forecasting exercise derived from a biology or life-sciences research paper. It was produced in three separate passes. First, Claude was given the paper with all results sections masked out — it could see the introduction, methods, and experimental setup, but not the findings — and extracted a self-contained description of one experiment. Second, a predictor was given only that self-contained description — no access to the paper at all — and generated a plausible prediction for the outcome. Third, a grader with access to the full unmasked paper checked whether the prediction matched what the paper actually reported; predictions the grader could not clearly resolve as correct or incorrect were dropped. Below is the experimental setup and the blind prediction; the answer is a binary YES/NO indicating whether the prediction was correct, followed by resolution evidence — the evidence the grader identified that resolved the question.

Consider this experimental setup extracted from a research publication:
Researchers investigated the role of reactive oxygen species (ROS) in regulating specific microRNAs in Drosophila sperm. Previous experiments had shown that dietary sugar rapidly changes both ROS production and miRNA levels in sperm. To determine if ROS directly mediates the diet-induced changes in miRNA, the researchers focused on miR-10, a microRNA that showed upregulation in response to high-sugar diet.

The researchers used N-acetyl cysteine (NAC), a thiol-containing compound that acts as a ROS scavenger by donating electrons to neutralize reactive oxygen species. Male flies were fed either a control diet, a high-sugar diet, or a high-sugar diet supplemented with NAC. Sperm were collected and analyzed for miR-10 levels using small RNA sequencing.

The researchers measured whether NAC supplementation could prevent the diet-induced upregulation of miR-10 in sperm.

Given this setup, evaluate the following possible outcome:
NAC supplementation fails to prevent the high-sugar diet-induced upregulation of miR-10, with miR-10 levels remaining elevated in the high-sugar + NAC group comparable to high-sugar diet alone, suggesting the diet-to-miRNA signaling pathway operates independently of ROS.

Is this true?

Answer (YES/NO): NO